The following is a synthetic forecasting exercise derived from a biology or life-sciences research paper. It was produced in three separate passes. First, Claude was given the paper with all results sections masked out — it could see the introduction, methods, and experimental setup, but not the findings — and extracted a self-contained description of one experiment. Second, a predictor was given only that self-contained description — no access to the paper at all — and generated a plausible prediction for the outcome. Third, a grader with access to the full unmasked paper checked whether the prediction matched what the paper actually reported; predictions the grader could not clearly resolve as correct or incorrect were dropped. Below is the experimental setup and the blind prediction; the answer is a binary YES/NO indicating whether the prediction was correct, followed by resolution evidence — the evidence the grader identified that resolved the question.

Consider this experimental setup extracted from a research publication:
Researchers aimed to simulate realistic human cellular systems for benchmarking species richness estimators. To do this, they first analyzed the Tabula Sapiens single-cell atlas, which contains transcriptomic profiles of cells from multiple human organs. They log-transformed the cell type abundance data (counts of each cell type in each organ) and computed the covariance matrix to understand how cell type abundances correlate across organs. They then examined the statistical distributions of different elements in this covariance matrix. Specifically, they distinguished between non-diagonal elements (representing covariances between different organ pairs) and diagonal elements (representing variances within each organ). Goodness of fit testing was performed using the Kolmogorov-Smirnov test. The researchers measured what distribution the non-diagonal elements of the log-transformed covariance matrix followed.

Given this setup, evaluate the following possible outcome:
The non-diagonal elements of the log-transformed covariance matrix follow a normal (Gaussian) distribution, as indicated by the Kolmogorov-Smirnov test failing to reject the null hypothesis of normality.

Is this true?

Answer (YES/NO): NO